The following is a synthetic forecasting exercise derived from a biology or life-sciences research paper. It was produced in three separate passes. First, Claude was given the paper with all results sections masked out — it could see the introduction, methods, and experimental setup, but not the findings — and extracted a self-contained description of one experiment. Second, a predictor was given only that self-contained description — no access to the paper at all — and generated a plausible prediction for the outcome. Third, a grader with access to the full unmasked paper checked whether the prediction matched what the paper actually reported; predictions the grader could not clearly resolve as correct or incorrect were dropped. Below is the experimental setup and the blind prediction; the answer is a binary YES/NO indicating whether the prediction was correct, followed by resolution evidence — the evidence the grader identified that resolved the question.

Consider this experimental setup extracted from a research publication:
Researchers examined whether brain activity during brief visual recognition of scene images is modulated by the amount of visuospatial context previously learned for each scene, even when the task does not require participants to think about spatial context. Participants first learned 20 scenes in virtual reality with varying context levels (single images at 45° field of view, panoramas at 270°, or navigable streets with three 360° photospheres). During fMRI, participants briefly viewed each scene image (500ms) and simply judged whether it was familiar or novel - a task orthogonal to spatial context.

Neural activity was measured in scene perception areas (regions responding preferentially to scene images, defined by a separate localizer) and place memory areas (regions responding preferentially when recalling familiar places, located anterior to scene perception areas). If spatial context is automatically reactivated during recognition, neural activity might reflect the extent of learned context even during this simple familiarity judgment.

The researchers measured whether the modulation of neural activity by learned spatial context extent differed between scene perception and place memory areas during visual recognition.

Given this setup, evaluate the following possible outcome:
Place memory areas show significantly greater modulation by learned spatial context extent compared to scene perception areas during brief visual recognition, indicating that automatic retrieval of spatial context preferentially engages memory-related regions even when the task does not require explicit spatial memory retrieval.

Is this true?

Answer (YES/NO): NO